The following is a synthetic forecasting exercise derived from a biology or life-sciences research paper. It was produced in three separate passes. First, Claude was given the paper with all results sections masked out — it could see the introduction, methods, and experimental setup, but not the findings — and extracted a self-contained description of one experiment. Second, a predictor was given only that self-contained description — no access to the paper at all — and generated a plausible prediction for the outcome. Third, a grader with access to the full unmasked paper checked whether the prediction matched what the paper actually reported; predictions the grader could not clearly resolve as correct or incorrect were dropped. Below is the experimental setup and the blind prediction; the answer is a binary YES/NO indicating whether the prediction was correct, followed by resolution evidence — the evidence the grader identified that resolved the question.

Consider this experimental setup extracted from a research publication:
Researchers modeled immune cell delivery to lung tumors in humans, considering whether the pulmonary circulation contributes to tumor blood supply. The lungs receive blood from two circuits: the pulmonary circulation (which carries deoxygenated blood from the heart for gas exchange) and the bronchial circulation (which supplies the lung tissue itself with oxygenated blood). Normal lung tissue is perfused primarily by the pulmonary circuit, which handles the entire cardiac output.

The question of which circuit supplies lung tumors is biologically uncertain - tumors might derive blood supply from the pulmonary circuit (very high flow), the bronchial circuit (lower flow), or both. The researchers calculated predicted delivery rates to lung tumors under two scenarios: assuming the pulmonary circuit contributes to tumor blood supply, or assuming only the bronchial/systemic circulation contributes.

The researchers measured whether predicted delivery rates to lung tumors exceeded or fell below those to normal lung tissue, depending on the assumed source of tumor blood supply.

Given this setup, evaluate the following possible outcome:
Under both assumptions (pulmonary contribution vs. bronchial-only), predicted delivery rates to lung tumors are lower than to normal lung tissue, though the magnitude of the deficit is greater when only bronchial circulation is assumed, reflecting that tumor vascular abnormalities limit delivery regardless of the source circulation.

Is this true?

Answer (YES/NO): NO